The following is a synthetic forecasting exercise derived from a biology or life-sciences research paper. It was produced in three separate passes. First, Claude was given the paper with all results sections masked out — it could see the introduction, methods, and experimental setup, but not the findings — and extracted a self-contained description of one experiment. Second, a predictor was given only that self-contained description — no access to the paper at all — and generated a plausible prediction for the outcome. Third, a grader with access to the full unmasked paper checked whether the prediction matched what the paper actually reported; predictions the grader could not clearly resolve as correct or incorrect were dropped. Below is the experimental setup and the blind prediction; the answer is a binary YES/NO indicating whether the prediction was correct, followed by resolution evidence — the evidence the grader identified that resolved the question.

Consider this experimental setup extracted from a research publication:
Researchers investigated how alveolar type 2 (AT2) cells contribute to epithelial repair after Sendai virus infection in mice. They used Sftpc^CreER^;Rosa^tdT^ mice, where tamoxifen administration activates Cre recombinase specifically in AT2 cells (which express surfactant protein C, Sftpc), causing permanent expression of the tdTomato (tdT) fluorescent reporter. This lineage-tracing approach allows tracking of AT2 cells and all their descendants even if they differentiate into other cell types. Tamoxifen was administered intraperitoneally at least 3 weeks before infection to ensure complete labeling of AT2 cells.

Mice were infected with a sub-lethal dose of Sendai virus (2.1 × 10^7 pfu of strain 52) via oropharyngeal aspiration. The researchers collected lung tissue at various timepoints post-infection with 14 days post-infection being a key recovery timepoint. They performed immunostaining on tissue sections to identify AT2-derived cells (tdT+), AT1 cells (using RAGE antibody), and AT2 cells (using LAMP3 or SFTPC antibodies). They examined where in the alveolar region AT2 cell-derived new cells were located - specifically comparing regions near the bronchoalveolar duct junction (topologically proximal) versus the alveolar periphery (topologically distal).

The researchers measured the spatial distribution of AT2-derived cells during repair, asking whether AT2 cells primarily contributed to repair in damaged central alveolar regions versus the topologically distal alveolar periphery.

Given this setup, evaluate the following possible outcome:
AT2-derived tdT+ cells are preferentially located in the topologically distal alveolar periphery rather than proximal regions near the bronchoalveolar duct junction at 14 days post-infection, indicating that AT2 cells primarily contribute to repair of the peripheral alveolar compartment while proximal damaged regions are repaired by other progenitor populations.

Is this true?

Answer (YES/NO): YES